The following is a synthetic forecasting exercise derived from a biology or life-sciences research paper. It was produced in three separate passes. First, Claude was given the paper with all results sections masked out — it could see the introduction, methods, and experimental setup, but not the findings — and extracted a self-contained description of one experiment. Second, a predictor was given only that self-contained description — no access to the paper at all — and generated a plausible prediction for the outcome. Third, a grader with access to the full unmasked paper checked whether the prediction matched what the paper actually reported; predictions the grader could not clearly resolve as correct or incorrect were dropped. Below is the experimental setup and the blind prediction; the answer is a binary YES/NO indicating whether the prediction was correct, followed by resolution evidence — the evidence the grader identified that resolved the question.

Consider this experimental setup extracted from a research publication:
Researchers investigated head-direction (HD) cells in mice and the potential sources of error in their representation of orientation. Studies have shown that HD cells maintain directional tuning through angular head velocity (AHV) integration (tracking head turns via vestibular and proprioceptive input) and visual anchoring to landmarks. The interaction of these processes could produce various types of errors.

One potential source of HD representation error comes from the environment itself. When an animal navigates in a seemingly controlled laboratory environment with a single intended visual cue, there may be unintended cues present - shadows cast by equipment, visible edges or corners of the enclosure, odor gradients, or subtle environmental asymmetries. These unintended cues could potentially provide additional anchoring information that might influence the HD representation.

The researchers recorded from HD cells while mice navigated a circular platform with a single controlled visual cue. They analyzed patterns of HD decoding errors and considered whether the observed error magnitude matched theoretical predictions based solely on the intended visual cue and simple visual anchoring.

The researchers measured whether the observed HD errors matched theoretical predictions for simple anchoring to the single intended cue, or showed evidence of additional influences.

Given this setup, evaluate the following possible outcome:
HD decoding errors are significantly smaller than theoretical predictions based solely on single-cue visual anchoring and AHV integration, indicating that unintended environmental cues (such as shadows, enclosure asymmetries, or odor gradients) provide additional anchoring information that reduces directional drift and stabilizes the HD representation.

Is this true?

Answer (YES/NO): NO